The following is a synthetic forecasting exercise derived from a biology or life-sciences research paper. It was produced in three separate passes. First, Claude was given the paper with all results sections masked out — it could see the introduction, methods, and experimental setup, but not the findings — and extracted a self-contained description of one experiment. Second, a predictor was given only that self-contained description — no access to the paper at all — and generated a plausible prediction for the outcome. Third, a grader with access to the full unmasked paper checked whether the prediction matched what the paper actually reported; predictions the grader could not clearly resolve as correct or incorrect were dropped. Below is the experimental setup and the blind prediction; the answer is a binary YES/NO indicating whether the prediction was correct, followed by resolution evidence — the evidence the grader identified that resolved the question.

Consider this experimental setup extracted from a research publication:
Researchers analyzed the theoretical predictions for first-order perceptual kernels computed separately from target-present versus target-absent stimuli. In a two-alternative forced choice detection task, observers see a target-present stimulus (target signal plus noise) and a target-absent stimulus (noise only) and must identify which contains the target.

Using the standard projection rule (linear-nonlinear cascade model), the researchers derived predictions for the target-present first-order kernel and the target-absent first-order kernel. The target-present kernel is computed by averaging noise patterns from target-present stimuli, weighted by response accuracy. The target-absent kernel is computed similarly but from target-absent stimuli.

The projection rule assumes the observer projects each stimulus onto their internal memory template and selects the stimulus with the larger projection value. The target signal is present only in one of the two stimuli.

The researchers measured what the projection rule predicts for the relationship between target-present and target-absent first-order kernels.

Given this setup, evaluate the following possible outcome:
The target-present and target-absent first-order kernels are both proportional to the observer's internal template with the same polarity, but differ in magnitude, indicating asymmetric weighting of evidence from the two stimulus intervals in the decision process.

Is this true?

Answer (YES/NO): NO